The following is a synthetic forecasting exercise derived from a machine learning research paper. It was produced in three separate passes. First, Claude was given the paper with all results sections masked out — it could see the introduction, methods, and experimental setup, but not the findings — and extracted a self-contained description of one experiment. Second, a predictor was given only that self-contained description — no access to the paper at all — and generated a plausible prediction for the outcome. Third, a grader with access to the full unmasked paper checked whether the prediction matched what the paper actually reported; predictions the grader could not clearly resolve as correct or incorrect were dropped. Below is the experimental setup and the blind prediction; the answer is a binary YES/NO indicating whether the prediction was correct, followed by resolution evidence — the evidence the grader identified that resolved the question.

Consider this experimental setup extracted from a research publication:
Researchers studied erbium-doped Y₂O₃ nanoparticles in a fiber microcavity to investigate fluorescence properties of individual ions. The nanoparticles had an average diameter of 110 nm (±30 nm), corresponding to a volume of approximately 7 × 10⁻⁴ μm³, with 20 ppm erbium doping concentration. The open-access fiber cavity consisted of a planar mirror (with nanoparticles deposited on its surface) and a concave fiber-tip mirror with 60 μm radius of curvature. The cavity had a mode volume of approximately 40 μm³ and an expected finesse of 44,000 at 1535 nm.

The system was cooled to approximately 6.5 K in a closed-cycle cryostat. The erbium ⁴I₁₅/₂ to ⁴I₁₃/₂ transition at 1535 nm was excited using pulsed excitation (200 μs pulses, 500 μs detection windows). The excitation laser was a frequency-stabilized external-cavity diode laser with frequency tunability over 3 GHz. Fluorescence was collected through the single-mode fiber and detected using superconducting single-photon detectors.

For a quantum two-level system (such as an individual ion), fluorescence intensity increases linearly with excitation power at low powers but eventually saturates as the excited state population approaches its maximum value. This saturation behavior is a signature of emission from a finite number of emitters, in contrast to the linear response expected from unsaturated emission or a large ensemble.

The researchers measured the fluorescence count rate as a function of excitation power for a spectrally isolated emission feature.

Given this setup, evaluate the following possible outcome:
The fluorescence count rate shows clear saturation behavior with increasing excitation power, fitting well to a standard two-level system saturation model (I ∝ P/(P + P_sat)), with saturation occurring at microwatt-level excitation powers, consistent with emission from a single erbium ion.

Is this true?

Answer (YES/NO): NO